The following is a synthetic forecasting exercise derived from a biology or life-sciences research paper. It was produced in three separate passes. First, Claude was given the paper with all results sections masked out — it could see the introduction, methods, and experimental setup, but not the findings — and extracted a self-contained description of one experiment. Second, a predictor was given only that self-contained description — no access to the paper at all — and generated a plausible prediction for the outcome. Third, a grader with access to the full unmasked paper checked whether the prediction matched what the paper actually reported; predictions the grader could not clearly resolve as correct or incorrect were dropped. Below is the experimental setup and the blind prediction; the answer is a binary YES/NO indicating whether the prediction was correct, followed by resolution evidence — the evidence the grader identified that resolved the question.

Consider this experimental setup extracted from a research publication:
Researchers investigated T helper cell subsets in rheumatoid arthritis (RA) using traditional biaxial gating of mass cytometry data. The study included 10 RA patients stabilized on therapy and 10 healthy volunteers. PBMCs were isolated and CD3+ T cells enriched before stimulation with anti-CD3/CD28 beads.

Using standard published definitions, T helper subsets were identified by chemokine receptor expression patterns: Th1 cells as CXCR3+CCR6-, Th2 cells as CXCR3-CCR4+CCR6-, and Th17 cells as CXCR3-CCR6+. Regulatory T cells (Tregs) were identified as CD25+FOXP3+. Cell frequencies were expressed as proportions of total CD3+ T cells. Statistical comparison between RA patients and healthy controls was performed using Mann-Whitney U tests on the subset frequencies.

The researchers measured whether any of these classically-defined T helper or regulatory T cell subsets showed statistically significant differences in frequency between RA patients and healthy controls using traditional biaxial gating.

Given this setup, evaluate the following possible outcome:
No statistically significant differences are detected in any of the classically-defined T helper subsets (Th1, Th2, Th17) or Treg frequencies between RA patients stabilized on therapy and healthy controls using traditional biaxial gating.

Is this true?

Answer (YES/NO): NO